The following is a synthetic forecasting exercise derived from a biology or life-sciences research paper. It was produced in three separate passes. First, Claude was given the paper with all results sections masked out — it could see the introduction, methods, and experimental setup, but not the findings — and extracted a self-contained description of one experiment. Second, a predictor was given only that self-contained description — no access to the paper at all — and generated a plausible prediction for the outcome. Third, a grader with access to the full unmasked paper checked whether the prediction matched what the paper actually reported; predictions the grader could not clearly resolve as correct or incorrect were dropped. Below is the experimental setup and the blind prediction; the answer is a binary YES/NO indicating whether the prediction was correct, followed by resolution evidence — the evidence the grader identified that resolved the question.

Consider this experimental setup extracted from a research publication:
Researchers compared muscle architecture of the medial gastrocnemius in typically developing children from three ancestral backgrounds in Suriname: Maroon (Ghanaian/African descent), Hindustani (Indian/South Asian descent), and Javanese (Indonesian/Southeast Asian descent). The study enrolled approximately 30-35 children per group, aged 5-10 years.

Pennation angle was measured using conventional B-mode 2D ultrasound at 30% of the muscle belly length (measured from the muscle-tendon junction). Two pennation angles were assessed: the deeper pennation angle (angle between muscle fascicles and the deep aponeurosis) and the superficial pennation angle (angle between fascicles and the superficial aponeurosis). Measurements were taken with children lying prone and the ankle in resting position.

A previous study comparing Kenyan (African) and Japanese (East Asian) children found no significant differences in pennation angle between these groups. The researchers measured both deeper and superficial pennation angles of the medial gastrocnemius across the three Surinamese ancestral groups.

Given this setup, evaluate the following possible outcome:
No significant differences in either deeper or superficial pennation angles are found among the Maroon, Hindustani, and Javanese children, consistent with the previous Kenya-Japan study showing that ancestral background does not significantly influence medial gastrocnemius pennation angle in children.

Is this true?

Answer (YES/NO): NO